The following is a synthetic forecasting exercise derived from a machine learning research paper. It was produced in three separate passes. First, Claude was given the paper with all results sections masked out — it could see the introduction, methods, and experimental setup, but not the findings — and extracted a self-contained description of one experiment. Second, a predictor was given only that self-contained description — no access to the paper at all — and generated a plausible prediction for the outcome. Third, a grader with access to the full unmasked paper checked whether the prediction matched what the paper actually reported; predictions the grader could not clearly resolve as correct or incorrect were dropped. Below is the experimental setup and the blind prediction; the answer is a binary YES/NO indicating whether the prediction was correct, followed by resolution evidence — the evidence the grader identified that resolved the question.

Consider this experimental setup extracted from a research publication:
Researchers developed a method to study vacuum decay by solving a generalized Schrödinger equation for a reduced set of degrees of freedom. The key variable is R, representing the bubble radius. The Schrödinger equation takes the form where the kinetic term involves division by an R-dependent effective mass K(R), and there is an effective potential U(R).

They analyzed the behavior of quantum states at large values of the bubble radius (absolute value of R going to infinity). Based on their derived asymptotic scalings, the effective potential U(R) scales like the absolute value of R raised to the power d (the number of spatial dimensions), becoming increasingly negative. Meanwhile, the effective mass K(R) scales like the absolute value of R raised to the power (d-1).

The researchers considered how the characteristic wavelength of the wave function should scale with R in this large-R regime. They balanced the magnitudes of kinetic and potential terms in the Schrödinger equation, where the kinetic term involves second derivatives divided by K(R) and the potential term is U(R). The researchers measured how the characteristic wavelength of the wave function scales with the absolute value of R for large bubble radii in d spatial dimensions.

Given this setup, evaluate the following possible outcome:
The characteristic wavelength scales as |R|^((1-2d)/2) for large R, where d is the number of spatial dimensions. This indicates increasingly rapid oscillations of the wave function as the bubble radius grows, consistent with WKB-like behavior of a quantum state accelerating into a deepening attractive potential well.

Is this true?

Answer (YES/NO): YES